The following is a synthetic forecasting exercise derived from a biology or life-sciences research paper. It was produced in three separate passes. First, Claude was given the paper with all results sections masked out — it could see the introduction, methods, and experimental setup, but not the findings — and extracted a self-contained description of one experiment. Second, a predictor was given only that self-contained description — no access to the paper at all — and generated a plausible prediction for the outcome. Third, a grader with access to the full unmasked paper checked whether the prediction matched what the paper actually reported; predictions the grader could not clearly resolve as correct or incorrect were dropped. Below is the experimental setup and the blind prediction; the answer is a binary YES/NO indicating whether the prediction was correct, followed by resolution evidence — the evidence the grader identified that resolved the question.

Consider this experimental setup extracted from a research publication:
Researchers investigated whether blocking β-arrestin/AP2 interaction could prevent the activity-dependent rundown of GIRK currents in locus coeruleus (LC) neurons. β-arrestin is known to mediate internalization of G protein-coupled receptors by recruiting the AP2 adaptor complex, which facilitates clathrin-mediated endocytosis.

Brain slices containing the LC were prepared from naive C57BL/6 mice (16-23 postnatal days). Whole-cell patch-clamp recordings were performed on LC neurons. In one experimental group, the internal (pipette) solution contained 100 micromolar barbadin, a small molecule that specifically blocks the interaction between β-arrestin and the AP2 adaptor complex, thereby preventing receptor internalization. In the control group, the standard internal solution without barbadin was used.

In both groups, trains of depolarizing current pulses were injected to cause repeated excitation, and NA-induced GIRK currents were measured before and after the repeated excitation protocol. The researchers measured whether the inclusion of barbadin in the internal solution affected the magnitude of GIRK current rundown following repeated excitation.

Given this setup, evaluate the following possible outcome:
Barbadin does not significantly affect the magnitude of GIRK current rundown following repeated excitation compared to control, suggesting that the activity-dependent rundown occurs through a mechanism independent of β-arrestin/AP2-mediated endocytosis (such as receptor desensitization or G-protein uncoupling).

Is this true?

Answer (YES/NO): NO